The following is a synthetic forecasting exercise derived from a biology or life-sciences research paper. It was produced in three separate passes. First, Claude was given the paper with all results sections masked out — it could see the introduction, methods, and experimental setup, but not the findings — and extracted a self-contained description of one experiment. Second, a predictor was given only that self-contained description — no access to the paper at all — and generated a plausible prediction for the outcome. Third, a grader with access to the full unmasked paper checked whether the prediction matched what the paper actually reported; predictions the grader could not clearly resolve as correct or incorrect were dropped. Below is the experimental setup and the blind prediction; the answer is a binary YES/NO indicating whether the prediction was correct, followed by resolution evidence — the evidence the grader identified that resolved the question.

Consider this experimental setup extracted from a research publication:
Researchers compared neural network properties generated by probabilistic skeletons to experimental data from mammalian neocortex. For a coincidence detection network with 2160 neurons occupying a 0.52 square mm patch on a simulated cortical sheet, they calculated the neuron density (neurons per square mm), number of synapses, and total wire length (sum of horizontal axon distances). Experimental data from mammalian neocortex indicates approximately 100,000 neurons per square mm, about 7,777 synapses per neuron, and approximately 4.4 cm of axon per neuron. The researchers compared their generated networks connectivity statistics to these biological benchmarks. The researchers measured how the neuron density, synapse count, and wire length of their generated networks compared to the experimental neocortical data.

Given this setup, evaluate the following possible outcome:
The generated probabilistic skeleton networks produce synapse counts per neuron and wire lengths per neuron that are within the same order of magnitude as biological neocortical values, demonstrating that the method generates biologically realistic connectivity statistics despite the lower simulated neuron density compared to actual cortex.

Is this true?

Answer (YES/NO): NO